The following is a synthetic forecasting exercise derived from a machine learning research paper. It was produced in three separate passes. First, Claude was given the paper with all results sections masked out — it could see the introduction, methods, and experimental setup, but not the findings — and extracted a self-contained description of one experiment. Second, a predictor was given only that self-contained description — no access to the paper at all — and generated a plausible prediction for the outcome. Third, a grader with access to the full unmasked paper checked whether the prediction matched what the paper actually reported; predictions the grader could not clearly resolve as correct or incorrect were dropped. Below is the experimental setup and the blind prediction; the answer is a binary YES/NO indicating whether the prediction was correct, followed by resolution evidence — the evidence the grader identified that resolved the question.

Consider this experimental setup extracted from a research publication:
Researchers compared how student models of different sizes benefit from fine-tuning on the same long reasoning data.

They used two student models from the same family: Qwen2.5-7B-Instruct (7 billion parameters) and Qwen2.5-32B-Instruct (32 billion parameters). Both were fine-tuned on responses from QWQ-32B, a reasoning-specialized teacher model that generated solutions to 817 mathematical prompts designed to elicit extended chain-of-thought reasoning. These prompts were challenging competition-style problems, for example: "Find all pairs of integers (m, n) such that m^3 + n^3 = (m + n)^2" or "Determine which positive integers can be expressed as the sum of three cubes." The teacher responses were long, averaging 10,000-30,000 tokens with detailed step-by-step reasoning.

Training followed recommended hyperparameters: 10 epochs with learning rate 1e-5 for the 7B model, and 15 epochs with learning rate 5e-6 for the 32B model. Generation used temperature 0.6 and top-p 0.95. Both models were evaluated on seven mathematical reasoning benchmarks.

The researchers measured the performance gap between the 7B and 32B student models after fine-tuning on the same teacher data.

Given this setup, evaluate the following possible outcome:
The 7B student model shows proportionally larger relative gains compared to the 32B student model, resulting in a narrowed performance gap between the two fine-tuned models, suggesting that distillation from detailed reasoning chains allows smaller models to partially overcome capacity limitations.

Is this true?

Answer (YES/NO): NO